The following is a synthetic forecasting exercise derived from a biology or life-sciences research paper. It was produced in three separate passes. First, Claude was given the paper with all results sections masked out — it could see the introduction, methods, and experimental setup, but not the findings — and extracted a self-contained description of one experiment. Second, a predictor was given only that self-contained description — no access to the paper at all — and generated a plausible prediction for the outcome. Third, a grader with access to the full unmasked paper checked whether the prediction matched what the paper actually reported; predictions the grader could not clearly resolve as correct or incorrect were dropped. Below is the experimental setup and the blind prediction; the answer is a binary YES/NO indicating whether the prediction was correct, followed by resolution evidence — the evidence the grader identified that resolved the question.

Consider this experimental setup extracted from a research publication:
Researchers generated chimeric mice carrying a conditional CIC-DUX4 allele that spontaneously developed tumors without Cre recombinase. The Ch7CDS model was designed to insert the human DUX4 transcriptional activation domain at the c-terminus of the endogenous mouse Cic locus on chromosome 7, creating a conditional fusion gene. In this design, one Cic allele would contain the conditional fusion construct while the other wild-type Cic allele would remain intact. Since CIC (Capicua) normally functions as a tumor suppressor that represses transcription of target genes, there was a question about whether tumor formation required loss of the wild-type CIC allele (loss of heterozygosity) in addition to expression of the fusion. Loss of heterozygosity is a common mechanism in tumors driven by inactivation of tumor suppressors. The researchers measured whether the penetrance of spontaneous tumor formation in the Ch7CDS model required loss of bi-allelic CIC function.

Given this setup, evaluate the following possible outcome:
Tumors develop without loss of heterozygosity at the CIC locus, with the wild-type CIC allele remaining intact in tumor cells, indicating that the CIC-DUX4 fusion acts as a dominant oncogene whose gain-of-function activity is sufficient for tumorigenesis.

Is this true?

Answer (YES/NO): YES